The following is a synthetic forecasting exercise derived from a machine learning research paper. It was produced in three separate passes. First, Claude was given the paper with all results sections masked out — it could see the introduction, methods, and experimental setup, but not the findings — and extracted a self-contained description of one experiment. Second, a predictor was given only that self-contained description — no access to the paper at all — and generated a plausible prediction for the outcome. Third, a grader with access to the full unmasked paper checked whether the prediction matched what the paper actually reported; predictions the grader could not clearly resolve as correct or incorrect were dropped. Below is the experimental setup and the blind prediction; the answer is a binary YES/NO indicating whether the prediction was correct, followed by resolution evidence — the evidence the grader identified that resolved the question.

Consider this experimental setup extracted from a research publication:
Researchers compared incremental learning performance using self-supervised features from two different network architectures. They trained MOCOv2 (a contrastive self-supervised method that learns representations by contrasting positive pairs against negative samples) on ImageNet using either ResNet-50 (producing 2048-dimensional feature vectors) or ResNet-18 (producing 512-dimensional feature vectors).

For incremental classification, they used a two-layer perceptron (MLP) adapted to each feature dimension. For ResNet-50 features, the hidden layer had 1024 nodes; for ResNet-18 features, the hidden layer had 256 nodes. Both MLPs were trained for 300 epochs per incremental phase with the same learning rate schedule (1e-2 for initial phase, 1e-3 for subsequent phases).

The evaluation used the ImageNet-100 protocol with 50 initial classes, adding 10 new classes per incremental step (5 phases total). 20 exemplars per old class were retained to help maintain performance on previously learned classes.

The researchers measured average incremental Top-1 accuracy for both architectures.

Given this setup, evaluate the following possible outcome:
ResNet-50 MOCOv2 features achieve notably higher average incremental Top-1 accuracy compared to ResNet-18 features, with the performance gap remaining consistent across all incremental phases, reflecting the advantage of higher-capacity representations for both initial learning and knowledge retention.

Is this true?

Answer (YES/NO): YES